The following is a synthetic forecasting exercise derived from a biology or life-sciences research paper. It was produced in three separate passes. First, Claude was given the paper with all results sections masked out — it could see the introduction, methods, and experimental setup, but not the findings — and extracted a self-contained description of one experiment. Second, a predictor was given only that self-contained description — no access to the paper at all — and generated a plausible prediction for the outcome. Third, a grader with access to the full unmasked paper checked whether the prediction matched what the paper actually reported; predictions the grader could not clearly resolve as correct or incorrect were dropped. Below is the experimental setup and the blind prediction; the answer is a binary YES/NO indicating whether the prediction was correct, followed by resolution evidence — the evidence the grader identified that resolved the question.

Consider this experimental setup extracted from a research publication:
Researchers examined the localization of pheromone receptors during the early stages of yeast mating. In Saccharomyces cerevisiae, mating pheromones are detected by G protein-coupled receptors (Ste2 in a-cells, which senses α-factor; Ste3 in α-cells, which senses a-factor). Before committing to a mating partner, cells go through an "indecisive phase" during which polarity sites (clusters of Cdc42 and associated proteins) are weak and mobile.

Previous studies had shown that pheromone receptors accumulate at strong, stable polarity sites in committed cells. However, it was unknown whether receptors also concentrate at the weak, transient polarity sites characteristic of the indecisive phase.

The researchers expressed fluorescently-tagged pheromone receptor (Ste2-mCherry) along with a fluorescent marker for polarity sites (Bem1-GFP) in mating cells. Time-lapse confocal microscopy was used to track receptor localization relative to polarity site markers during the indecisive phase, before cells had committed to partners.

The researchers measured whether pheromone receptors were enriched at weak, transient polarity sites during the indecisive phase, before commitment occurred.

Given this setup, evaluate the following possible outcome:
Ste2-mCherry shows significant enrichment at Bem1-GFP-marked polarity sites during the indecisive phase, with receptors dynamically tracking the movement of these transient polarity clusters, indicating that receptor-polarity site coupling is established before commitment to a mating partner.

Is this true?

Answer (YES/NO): NO